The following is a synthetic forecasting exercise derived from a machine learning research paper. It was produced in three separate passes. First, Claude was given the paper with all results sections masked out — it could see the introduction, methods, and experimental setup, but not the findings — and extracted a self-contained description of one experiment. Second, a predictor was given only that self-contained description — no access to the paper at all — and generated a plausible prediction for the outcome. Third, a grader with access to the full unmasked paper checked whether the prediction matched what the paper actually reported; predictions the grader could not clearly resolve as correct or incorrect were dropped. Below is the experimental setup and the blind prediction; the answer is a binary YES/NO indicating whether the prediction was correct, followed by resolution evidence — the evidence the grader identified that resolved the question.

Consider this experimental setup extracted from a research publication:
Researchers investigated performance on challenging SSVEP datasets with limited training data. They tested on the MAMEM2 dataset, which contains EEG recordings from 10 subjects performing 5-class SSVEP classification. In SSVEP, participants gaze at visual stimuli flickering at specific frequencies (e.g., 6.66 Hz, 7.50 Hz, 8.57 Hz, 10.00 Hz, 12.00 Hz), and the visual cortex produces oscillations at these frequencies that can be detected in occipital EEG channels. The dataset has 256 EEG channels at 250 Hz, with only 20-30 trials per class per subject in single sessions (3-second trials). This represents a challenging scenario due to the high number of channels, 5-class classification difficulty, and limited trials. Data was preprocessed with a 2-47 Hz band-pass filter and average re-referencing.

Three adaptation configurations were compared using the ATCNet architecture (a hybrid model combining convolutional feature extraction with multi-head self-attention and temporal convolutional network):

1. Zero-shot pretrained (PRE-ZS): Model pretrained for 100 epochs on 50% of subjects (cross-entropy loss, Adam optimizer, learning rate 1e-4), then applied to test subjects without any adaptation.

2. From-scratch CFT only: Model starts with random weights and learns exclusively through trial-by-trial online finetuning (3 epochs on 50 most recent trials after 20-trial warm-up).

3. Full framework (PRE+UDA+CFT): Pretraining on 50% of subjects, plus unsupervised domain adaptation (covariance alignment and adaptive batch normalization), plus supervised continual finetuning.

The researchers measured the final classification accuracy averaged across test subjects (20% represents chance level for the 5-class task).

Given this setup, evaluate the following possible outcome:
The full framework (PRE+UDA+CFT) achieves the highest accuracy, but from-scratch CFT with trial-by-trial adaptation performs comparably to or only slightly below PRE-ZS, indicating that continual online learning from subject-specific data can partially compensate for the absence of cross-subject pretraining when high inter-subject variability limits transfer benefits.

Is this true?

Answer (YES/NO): NO